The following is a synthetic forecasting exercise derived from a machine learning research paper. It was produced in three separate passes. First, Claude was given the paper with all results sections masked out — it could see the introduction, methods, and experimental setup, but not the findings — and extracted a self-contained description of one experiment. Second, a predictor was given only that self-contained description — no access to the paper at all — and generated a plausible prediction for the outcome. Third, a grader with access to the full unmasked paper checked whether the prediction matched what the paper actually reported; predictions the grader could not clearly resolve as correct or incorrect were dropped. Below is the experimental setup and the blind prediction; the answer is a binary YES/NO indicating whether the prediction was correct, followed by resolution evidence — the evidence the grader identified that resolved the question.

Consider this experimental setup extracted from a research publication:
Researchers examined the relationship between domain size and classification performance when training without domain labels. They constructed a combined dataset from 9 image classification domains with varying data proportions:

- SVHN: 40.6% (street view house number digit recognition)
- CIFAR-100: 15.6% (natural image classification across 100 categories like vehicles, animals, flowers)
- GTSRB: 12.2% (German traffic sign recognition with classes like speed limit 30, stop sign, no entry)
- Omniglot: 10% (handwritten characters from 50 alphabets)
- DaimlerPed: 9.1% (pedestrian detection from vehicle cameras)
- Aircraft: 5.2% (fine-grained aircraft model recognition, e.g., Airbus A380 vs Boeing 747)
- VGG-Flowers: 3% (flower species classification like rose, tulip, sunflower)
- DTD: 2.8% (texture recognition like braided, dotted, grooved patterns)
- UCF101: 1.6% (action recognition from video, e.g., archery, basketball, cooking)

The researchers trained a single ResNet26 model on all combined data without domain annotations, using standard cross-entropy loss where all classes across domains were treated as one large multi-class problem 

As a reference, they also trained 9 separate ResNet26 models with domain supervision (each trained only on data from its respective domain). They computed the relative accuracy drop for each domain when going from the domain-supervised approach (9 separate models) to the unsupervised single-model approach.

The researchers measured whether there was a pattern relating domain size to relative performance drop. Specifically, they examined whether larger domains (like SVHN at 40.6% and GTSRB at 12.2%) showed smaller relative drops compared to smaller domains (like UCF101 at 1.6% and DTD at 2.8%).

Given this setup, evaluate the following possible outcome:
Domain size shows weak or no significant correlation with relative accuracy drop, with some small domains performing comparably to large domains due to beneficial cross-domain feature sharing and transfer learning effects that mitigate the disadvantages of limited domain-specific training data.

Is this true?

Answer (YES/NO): NO